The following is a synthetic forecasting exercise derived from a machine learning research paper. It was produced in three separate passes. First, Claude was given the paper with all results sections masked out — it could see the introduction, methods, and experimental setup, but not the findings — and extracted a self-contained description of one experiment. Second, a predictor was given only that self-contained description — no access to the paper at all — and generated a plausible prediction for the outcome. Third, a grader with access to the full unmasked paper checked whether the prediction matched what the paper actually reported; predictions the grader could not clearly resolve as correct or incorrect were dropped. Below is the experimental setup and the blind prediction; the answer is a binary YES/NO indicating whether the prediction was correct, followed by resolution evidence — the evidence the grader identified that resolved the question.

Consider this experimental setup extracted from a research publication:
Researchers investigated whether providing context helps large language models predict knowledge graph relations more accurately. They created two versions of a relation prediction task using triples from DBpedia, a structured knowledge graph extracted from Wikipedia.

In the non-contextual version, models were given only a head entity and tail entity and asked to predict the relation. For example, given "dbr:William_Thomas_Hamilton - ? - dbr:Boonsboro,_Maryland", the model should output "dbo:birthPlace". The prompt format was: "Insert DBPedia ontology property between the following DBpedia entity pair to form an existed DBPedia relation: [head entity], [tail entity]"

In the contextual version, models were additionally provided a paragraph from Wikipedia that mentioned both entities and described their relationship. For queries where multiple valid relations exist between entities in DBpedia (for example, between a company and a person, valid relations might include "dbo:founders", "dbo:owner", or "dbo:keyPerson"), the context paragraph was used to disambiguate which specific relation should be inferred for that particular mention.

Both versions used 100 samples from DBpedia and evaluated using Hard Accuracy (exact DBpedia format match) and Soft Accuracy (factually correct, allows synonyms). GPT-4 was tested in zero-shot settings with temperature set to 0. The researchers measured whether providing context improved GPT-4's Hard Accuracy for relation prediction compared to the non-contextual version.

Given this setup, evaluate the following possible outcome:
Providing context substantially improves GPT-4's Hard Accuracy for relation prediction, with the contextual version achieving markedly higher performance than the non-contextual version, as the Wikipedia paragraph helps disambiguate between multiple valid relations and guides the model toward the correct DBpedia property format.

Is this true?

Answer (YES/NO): YES